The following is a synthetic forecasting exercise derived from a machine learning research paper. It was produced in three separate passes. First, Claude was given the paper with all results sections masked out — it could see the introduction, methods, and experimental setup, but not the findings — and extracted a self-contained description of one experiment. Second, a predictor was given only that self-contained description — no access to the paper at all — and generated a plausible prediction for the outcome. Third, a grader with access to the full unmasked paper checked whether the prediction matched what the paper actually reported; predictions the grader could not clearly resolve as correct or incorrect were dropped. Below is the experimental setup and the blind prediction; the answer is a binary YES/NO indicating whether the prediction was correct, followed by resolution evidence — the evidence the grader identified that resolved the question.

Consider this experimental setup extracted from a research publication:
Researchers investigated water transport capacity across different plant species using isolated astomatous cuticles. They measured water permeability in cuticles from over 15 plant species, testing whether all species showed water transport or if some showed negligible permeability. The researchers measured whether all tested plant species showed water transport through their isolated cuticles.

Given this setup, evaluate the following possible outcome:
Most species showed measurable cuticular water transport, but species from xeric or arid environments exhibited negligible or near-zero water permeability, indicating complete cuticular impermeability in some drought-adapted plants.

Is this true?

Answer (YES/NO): NO